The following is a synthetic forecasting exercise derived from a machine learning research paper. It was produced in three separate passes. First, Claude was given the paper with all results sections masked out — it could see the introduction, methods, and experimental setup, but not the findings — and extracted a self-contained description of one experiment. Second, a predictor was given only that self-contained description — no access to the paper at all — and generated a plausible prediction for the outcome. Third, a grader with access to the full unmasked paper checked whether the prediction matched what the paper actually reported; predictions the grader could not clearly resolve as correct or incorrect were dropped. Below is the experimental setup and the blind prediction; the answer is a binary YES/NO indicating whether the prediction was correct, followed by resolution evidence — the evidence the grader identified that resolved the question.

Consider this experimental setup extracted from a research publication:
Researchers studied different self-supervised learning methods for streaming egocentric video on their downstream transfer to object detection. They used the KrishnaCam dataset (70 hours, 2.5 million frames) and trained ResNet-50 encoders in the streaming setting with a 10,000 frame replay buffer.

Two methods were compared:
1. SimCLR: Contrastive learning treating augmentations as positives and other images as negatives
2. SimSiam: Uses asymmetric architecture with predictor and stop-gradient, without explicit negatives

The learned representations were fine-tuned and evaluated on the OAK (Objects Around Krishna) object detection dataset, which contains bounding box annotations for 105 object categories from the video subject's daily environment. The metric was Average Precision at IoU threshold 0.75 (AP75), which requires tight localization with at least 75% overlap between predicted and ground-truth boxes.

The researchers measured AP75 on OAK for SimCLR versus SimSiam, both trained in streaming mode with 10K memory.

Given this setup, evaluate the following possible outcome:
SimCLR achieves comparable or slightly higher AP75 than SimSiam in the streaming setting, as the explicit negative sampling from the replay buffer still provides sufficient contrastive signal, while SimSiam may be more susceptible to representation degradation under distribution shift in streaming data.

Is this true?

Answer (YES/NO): NO